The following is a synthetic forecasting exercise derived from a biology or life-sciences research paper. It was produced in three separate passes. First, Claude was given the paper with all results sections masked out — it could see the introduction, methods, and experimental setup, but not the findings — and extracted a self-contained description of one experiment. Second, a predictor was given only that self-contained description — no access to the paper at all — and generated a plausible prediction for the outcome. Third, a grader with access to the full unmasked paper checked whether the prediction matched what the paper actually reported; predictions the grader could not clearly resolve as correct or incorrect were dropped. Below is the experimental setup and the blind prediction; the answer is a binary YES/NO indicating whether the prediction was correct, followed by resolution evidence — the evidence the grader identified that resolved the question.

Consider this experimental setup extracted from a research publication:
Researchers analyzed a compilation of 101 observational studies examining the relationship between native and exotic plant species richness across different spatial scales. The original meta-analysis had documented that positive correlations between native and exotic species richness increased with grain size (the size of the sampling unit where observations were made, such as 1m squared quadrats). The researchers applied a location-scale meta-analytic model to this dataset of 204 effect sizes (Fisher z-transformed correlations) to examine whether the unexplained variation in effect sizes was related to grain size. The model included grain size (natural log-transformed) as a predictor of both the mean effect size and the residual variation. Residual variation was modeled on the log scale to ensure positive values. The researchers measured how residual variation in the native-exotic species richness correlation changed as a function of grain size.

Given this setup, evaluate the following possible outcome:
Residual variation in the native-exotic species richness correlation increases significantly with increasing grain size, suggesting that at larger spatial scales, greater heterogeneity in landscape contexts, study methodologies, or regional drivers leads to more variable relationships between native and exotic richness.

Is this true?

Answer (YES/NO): NO